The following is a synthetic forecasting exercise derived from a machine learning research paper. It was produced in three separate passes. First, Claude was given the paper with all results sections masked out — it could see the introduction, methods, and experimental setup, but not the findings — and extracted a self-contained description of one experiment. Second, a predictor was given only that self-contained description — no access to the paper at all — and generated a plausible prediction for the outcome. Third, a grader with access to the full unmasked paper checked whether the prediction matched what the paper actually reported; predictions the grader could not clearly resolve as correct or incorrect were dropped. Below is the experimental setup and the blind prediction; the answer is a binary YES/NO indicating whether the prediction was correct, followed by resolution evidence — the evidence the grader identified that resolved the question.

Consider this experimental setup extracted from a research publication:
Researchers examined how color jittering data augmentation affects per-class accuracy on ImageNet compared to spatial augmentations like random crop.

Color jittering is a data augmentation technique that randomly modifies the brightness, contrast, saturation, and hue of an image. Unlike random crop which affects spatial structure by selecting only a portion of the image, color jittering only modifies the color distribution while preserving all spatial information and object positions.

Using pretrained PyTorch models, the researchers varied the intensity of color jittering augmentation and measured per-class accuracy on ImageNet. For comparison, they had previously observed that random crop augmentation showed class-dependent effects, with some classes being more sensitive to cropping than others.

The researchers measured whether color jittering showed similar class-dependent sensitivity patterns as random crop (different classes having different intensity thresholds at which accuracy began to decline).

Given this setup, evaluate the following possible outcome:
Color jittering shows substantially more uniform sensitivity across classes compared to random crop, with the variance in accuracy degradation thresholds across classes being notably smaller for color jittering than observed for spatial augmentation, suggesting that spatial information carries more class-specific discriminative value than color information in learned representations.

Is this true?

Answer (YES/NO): NO